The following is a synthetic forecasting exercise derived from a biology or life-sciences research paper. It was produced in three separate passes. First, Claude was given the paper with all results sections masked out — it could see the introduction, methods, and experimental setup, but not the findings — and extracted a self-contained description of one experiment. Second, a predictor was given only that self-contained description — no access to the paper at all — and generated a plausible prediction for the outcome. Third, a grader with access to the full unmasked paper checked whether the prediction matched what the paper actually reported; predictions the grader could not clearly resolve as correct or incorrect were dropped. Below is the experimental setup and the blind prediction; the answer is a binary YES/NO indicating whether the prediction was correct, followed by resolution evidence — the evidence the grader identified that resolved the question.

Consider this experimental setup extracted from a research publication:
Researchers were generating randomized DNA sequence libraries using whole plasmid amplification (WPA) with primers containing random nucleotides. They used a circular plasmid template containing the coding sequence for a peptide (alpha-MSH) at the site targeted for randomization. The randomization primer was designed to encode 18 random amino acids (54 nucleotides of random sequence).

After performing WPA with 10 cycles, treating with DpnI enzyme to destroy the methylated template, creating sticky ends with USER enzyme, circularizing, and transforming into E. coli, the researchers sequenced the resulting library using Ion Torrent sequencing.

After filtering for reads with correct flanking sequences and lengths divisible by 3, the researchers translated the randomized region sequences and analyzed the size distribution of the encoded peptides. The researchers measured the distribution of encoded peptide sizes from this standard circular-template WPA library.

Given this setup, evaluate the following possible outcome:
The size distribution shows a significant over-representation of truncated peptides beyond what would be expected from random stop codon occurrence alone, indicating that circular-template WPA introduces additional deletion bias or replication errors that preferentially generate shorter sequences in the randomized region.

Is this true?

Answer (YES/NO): YES